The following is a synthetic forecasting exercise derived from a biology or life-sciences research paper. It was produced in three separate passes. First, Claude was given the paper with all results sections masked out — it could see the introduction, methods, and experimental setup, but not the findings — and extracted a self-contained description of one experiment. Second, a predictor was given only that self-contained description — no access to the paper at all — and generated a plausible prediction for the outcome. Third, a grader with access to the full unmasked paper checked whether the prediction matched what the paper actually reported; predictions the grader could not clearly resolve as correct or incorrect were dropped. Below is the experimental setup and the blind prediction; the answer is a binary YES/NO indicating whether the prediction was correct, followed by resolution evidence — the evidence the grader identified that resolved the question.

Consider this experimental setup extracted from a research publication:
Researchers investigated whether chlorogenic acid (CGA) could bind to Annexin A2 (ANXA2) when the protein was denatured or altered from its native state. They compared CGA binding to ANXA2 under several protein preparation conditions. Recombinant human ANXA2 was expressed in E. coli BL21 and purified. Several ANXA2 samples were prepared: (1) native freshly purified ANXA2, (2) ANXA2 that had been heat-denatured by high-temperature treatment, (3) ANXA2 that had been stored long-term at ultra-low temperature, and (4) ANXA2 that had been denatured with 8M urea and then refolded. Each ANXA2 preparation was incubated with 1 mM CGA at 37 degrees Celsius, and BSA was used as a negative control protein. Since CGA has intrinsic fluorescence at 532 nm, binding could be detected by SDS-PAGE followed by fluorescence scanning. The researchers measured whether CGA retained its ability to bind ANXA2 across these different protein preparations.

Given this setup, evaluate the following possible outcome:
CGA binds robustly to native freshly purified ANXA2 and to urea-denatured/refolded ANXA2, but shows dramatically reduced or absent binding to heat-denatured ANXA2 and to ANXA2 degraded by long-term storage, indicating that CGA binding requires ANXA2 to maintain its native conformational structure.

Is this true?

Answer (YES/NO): NO